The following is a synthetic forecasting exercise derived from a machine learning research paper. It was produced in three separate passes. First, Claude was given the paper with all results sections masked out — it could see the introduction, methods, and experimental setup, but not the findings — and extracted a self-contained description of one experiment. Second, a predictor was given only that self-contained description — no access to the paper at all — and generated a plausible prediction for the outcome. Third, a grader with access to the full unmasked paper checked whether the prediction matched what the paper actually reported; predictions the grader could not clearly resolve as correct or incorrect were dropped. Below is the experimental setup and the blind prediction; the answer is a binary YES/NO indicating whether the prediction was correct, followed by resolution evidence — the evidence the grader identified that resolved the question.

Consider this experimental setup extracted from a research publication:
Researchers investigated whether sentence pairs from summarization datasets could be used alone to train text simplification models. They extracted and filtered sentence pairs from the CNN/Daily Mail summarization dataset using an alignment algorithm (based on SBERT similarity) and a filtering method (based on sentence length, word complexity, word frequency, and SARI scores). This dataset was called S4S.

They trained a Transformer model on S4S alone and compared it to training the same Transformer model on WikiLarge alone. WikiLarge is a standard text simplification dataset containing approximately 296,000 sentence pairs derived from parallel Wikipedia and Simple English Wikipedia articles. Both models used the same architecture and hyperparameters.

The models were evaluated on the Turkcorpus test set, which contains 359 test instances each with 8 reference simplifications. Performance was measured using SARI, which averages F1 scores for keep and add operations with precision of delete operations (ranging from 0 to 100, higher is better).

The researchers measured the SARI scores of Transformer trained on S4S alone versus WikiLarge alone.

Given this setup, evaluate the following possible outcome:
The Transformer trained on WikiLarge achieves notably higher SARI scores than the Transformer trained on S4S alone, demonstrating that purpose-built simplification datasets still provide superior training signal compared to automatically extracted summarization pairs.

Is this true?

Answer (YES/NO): YES